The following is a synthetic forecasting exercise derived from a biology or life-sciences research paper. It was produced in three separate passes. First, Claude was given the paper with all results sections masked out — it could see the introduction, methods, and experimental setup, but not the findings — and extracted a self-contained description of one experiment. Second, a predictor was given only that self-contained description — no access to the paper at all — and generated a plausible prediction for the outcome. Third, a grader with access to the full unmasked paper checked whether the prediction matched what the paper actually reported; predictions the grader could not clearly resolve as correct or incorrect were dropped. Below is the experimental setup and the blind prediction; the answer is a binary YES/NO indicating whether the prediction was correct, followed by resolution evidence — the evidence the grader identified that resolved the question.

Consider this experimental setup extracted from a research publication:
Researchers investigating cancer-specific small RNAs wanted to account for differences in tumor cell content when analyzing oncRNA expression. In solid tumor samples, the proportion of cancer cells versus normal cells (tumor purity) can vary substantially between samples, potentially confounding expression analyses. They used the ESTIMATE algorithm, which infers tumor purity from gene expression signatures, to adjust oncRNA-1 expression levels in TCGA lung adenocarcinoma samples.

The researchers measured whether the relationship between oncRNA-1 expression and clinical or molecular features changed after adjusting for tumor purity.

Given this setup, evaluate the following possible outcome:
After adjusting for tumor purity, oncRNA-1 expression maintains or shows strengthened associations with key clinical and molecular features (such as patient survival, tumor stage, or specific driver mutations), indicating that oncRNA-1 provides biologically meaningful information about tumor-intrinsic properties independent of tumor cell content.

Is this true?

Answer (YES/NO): YES